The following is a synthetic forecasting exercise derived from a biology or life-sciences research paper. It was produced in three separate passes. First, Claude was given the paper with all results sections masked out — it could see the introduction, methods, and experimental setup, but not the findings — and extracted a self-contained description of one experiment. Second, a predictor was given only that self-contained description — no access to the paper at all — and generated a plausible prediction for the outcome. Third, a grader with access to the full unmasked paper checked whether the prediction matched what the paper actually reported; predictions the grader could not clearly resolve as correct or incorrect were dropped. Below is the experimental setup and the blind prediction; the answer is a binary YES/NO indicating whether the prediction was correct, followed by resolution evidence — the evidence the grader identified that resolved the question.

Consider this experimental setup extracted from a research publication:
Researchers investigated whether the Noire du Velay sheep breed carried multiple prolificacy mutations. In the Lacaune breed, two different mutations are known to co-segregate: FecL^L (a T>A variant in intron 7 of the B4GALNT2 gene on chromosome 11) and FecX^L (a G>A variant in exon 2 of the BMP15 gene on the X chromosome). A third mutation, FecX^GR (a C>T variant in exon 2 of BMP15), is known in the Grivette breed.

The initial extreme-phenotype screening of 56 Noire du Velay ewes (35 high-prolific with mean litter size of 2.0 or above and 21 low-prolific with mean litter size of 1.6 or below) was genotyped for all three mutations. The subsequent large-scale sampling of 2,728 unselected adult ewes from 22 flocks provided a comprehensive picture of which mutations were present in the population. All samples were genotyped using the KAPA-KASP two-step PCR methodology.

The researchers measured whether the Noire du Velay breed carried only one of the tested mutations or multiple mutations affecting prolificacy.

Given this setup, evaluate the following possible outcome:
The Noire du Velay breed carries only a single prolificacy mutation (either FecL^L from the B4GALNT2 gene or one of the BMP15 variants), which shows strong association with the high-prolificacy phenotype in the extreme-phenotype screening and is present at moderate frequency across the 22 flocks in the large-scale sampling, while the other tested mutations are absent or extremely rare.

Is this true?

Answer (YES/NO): YES